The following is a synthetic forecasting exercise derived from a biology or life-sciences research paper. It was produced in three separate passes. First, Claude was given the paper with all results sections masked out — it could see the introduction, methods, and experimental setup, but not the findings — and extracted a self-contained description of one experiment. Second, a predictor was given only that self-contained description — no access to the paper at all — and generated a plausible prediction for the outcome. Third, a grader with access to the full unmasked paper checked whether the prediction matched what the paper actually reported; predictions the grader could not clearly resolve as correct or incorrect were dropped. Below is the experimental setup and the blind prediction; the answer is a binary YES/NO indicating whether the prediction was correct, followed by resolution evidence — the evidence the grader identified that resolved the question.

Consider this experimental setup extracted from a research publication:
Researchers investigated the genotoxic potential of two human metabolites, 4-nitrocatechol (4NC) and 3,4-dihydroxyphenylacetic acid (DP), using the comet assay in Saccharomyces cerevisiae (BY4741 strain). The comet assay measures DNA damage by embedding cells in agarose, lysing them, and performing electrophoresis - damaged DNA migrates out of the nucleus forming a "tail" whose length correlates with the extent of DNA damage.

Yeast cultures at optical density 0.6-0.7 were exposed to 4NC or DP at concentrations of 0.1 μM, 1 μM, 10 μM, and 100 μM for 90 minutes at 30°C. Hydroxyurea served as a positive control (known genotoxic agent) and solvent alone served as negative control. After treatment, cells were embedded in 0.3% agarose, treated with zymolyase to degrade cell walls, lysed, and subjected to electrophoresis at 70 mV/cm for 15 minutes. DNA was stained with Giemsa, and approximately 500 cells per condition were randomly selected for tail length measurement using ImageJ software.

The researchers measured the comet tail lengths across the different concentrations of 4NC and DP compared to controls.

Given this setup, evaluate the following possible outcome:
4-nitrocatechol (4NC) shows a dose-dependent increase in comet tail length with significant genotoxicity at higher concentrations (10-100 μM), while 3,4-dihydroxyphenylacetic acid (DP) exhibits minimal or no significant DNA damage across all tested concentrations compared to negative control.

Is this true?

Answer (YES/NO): NO